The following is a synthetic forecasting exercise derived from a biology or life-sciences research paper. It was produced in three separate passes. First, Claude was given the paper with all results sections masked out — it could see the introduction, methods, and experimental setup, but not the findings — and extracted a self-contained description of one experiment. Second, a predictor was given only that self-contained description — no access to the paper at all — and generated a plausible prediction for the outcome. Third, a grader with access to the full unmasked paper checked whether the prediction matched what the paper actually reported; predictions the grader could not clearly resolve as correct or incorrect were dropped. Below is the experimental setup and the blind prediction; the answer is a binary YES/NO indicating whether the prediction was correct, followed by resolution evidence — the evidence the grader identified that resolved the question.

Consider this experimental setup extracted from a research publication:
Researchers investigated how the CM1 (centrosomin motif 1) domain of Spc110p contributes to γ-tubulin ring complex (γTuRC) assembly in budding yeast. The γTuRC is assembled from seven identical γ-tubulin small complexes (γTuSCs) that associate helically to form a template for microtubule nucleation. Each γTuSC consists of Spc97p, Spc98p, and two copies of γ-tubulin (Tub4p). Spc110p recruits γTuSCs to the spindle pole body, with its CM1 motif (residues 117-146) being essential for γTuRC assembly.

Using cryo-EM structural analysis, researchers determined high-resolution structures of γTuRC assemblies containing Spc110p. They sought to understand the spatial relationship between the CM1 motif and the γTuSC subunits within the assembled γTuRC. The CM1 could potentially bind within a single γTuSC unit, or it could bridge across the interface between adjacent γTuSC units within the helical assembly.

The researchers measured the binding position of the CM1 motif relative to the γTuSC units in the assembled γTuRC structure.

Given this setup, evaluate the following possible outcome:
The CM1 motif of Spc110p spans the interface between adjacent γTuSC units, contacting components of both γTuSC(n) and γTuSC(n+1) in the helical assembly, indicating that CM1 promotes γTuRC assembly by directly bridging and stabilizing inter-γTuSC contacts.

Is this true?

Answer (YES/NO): YES